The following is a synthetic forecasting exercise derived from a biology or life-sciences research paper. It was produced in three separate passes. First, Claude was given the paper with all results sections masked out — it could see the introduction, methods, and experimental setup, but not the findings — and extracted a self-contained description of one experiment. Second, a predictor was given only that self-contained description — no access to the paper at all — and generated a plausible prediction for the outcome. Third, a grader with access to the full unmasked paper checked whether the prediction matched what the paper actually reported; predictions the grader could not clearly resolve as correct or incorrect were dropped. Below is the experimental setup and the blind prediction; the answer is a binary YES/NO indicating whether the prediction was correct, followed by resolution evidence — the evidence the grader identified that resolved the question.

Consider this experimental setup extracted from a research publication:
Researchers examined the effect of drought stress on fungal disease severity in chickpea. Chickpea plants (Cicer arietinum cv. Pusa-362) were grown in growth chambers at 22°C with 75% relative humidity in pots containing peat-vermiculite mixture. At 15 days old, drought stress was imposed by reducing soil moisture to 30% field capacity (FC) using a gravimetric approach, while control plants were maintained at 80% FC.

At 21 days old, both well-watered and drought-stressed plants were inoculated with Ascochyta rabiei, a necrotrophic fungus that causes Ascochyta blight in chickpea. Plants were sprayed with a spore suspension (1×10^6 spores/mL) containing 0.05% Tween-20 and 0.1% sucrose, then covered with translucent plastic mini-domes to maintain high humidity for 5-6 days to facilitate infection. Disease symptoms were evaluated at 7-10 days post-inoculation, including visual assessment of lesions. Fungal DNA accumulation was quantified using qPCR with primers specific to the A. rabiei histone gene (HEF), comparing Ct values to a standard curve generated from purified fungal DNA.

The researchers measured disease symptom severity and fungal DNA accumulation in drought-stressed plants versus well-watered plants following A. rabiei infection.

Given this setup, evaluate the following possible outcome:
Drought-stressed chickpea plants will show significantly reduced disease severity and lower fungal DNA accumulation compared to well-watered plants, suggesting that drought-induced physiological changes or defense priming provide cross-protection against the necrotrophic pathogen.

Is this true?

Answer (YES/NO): YES